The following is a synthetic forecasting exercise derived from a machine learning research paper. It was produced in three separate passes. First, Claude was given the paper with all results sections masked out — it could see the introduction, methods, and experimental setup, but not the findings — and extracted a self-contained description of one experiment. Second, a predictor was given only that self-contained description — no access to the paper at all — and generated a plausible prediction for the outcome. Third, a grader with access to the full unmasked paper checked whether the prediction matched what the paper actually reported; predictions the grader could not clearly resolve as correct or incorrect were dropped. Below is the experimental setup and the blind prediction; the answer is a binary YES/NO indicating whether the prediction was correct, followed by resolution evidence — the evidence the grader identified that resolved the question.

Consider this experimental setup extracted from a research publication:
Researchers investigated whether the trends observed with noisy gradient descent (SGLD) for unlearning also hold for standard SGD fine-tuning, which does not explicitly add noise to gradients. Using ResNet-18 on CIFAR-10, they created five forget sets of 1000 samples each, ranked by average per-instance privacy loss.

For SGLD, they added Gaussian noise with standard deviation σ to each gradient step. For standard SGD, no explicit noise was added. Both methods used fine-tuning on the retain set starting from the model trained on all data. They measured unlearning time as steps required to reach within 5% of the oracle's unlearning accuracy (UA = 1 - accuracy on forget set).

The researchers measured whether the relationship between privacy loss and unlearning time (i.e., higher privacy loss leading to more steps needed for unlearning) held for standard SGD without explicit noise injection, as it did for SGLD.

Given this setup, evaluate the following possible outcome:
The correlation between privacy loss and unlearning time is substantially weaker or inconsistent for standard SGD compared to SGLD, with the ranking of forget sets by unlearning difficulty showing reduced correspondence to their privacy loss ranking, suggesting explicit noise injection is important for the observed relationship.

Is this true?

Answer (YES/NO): NO